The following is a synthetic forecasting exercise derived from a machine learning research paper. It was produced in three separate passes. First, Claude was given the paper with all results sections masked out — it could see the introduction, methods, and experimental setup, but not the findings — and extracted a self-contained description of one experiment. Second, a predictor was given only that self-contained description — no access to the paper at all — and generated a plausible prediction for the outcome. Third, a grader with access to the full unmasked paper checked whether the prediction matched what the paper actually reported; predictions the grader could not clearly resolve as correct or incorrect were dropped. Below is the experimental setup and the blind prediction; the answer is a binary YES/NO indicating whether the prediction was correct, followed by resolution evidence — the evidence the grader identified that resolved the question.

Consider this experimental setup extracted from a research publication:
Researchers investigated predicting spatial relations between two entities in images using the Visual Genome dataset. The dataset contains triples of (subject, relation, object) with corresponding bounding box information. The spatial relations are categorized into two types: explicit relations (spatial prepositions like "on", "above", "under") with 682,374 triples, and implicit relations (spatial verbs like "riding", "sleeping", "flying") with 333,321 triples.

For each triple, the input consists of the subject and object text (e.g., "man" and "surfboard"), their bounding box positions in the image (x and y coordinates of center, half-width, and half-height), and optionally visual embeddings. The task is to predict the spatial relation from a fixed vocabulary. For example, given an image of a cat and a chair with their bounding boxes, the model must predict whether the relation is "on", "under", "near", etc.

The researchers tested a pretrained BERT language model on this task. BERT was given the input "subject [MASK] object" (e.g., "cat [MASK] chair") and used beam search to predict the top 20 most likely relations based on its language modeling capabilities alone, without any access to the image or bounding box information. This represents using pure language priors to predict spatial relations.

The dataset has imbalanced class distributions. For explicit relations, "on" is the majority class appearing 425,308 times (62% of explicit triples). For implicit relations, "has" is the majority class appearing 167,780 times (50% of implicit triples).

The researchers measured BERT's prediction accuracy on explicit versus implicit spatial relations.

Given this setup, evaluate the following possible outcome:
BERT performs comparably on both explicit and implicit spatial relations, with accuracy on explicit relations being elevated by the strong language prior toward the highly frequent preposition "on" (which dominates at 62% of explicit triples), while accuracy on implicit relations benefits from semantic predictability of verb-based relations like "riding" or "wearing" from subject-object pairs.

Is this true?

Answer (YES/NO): NO